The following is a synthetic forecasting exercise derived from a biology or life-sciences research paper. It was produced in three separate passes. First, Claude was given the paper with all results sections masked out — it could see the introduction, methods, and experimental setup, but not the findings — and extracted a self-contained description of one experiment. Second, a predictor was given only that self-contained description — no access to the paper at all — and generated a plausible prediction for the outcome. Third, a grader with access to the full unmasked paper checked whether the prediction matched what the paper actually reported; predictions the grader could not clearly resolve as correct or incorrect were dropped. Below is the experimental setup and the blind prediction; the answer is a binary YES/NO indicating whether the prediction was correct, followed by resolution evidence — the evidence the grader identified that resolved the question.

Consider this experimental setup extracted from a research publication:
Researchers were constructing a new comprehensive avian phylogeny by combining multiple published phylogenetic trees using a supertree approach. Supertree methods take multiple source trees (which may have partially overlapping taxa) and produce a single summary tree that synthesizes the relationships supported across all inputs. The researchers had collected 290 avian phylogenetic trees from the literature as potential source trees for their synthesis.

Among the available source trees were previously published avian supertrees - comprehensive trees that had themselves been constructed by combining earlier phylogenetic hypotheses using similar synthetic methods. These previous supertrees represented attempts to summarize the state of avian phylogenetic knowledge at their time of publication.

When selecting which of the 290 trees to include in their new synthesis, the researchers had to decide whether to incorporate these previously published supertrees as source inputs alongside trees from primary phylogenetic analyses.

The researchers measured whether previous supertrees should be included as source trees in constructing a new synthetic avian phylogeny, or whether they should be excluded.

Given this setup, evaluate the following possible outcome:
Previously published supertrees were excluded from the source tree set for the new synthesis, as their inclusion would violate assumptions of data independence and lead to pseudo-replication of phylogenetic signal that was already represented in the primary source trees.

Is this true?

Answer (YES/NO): NO